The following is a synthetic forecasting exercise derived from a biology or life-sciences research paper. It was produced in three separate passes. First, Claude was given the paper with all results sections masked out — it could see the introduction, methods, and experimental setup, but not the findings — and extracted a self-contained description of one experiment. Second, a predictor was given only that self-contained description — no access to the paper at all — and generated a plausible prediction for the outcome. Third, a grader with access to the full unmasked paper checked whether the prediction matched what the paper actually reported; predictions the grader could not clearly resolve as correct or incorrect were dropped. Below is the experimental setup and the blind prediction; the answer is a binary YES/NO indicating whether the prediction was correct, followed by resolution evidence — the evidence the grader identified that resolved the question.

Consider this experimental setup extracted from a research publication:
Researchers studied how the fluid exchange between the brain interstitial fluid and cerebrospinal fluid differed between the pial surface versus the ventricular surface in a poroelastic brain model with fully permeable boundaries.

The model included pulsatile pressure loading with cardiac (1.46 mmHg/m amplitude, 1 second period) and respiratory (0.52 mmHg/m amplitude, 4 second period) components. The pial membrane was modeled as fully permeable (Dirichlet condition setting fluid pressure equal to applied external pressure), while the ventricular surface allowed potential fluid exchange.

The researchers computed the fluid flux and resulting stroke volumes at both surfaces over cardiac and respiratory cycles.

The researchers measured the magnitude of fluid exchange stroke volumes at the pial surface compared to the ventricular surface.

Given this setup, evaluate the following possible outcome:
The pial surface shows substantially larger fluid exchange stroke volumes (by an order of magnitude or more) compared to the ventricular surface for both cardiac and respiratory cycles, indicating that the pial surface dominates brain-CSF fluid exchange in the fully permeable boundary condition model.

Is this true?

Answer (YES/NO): YES